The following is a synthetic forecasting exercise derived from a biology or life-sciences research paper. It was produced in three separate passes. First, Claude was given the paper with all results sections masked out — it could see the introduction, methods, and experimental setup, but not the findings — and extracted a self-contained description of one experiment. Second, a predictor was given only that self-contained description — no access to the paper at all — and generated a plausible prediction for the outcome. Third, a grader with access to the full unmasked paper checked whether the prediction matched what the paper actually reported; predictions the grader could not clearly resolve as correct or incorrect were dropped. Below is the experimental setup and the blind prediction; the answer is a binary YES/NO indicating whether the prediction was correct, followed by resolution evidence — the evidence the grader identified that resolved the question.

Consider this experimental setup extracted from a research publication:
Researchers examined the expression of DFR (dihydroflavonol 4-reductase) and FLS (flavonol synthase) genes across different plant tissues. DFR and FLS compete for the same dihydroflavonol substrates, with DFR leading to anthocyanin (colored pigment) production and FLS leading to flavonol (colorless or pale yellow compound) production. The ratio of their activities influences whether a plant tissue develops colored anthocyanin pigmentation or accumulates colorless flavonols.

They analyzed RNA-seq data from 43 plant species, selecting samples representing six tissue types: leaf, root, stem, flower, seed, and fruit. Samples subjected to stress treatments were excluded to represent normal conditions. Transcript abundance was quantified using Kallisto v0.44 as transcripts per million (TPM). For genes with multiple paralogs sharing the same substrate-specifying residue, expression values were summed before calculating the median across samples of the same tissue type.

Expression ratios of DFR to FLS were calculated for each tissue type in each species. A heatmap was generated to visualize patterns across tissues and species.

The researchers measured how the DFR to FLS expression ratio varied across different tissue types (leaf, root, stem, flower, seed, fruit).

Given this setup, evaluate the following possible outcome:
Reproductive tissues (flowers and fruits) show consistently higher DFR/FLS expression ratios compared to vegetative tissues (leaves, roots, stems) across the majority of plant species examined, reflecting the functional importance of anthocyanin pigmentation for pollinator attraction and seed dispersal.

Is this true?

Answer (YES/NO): NO